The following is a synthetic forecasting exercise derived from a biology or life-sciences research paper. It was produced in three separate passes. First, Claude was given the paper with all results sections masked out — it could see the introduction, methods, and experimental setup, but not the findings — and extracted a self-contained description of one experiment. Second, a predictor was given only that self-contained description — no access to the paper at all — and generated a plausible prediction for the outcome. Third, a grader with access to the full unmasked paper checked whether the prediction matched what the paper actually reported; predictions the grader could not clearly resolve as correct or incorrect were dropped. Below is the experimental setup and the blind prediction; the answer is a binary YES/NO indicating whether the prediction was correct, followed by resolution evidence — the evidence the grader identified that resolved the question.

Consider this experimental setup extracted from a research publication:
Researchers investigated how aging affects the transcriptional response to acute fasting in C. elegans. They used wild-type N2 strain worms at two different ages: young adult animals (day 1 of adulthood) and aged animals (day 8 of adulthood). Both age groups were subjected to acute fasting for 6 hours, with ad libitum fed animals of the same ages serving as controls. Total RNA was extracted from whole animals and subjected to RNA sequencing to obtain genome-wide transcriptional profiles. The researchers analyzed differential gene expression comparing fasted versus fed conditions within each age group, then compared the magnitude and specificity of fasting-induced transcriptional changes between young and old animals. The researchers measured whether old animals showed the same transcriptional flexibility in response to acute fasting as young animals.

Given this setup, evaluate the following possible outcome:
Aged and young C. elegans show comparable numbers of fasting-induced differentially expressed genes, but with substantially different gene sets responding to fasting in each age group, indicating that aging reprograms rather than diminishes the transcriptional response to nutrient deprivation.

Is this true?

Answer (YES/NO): NO